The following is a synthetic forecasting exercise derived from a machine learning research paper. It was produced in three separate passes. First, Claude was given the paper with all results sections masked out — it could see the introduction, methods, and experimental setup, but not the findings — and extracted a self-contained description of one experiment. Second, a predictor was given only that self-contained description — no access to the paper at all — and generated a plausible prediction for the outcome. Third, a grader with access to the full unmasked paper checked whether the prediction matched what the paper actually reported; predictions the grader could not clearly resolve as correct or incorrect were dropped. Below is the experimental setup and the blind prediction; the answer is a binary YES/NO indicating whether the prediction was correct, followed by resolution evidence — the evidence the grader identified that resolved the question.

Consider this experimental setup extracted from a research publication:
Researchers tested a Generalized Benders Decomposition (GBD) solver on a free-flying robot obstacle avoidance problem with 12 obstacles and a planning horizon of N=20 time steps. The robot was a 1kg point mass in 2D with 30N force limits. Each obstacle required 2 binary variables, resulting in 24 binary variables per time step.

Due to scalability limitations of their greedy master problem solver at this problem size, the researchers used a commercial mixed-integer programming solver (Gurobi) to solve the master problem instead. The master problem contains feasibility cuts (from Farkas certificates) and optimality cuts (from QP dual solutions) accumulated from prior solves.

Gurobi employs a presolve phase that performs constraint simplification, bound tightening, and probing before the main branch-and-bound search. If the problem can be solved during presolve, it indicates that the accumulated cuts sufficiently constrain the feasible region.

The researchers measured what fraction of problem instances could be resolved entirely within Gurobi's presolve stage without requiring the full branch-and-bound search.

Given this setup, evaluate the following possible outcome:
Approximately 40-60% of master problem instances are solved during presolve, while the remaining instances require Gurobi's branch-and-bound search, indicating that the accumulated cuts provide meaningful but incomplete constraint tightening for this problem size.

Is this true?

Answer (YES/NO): NO